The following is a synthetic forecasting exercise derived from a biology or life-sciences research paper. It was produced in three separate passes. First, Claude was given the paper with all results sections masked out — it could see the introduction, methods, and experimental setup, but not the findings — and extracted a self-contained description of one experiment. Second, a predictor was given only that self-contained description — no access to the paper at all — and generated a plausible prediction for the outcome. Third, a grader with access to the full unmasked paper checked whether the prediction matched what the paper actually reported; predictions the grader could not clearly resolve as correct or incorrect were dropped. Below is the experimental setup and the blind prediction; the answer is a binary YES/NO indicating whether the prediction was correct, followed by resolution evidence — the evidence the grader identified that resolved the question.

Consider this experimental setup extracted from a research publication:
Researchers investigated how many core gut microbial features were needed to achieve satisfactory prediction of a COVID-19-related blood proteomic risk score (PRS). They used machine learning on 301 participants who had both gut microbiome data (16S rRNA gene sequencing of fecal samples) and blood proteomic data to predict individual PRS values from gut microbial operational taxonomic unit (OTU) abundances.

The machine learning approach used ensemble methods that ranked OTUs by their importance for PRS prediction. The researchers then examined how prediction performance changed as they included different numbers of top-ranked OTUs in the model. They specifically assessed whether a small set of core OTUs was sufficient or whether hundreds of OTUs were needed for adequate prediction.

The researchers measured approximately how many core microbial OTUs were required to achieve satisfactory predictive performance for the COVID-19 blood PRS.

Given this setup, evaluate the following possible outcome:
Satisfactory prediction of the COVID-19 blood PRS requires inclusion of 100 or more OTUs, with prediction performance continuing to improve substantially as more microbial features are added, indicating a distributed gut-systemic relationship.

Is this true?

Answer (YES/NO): NO